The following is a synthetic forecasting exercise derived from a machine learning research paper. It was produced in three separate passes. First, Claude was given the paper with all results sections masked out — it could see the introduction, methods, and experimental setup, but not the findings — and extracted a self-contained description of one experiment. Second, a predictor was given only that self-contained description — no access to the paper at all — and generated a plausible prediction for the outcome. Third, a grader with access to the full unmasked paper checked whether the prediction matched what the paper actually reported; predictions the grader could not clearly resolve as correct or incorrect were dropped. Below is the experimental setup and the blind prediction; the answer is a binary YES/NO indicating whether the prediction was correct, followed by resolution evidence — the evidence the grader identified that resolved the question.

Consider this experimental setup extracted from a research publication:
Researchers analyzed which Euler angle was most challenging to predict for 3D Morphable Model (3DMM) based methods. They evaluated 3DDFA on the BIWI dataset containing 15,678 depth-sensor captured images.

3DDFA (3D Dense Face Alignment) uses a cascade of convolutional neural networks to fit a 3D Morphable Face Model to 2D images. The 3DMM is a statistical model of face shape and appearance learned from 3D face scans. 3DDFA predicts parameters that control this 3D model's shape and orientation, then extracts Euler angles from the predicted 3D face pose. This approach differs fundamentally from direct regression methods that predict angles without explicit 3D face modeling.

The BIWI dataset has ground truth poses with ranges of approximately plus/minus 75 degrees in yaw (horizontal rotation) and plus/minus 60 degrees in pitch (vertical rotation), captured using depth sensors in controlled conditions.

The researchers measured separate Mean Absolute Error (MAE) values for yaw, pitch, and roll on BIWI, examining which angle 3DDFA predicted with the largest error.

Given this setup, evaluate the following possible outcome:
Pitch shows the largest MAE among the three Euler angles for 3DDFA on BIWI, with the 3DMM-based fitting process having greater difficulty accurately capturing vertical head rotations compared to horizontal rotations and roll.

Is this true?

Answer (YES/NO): YES